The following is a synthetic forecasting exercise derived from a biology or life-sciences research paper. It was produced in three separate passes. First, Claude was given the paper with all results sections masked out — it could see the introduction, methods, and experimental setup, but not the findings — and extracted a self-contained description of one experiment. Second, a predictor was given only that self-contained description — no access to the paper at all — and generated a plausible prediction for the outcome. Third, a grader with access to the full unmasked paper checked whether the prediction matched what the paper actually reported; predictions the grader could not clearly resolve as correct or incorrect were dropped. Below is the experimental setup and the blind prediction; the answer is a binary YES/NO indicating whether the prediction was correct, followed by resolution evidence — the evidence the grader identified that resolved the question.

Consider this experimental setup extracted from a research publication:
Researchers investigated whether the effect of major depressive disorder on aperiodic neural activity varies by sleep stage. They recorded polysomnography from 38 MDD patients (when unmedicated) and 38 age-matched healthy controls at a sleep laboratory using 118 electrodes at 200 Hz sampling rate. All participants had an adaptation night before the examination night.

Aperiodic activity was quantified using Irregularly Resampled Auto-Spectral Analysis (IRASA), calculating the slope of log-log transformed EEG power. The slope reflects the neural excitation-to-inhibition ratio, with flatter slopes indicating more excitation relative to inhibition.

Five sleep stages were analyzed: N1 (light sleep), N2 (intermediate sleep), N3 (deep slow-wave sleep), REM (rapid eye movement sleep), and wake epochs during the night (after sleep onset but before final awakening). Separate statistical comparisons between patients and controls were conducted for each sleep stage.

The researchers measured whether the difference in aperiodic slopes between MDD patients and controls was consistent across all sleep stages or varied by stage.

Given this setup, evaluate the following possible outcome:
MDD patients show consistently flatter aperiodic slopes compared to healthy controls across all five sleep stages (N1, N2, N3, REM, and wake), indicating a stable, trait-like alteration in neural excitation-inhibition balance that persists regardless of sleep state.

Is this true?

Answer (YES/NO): NO